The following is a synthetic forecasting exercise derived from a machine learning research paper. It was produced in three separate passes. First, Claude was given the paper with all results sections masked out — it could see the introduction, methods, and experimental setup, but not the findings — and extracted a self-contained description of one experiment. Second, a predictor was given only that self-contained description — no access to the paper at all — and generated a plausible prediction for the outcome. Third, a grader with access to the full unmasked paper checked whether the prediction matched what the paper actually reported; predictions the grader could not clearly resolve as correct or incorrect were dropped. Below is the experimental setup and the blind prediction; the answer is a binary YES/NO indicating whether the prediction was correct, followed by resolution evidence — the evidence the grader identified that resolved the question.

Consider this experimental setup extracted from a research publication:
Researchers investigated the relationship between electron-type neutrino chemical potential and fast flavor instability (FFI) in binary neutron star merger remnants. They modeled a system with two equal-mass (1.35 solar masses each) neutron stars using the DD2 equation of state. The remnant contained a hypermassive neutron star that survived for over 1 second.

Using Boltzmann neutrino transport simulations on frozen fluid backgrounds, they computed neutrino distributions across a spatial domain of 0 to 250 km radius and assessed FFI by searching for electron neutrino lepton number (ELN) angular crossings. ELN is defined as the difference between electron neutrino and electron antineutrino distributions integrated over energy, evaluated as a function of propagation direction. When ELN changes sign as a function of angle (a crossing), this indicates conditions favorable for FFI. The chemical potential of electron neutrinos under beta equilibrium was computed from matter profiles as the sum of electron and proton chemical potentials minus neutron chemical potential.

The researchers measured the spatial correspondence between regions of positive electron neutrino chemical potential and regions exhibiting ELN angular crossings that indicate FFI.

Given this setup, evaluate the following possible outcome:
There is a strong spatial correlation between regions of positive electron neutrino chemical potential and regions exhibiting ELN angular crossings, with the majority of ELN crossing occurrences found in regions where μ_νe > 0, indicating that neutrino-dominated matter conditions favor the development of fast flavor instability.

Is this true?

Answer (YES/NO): NO